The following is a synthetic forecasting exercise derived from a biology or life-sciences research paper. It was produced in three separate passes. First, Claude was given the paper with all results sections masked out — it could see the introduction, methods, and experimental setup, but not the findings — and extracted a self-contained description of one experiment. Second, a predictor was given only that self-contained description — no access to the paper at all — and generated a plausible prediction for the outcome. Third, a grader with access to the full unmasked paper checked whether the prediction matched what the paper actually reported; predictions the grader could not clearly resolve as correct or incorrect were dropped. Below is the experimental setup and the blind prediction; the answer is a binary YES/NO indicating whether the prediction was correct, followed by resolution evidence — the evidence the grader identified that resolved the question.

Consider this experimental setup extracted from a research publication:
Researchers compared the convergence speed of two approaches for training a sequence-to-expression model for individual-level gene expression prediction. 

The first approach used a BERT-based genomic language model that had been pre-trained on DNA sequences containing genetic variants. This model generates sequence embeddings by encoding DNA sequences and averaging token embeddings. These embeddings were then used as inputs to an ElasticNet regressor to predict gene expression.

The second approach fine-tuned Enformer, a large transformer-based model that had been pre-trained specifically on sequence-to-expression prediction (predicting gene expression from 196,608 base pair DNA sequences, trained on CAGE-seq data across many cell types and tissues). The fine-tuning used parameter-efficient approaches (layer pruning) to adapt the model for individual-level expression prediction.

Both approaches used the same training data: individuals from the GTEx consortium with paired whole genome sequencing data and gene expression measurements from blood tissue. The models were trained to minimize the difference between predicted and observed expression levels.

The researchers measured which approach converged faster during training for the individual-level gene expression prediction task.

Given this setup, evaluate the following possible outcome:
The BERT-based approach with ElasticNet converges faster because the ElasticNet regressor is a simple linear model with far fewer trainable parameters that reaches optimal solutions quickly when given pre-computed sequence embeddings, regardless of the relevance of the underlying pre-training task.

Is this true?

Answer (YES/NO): NO